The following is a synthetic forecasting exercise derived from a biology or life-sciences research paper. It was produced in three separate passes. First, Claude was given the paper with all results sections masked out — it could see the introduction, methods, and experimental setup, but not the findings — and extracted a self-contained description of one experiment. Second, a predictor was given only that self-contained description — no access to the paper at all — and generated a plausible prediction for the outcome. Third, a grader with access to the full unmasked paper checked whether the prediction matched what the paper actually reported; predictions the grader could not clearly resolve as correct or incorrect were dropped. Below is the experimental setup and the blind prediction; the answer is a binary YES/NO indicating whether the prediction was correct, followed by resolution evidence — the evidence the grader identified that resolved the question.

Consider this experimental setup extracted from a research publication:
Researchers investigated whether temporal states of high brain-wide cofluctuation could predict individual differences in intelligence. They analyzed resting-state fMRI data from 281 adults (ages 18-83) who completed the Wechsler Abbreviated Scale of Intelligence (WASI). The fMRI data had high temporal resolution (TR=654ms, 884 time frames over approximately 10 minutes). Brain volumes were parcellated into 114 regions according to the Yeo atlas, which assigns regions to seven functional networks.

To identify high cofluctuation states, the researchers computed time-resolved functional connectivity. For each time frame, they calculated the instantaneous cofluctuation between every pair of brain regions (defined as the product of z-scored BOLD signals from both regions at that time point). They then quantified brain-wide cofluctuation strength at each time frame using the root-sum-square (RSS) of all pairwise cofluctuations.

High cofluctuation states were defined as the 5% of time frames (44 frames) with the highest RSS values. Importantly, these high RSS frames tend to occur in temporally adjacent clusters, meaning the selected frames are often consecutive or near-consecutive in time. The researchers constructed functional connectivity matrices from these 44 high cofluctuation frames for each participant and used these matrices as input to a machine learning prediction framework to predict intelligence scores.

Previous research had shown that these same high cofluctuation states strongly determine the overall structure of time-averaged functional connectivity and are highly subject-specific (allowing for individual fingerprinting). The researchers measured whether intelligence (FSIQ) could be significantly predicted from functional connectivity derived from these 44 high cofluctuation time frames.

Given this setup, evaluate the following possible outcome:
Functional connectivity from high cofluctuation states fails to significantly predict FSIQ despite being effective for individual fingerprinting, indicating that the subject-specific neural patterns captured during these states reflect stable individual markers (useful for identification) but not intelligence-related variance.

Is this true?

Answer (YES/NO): YES